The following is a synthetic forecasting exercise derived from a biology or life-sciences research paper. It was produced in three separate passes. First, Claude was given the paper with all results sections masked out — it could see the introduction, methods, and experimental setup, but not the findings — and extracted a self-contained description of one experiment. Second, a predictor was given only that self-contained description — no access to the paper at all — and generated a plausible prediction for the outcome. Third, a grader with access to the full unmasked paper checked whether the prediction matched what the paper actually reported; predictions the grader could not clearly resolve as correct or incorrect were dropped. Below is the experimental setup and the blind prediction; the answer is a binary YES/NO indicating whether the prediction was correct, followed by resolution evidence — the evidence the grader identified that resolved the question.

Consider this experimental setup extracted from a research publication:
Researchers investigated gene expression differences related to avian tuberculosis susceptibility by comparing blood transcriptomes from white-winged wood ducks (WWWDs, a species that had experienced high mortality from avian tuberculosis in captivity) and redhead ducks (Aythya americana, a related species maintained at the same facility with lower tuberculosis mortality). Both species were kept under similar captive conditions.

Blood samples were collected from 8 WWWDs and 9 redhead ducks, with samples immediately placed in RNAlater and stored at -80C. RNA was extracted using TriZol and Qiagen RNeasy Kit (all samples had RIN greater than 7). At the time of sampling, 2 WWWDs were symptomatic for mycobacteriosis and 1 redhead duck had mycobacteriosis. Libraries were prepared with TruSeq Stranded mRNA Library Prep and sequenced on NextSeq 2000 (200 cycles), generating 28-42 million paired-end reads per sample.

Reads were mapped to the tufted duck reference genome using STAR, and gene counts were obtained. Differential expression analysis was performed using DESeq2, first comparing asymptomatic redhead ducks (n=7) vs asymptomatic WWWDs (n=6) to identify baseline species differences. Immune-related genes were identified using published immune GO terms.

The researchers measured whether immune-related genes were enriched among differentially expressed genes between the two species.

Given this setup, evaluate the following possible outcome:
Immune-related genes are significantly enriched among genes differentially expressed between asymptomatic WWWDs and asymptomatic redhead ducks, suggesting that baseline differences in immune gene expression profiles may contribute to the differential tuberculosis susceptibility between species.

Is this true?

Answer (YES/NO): NO